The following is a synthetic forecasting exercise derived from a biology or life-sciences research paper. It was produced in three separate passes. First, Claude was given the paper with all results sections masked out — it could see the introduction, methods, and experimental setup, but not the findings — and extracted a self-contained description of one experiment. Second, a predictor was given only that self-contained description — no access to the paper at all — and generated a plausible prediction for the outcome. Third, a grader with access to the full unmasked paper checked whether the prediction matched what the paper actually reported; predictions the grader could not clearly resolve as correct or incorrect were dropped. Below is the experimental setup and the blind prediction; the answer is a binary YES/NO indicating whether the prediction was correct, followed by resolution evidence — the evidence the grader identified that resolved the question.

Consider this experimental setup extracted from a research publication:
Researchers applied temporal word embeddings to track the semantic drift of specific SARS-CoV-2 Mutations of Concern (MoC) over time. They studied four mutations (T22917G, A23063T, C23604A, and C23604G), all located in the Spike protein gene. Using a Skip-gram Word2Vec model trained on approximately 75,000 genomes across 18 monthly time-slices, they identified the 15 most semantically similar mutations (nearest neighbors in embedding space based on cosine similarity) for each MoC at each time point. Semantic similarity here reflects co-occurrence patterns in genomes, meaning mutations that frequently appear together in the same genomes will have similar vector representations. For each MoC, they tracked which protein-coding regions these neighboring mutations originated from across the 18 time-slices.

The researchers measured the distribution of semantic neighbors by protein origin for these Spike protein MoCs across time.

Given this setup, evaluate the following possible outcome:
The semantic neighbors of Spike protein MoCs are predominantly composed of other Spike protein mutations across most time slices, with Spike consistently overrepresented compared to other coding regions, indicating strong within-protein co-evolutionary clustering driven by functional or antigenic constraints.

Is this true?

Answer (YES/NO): NO